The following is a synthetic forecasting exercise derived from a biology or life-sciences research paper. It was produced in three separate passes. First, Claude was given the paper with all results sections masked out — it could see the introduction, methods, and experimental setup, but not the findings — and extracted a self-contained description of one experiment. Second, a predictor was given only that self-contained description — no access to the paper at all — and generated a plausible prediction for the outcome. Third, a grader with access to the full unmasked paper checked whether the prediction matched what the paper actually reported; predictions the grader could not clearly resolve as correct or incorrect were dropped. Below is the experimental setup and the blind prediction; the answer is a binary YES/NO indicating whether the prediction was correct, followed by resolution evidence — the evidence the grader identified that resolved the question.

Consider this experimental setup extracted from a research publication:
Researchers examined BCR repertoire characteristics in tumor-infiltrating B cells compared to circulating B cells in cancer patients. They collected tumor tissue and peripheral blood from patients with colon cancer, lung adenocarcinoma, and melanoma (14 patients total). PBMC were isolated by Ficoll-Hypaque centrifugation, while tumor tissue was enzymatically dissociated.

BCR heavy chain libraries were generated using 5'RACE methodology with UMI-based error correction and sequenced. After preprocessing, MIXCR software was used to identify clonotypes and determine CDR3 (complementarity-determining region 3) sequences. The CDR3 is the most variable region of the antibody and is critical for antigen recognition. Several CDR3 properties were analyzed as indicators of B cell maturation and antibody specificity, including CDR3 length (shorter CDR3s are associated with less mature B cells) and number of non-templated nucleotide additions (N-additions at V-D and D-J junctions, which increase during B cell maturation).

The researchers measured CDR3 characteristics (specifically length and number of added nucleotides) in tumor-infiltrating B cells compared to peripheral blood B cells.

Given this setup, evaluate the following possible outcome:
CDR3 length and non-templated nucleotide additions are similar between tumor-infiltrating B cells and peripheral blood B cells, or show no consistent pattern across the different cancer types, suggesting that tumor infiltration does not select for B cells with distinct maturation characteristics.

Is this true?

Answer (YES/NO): NO